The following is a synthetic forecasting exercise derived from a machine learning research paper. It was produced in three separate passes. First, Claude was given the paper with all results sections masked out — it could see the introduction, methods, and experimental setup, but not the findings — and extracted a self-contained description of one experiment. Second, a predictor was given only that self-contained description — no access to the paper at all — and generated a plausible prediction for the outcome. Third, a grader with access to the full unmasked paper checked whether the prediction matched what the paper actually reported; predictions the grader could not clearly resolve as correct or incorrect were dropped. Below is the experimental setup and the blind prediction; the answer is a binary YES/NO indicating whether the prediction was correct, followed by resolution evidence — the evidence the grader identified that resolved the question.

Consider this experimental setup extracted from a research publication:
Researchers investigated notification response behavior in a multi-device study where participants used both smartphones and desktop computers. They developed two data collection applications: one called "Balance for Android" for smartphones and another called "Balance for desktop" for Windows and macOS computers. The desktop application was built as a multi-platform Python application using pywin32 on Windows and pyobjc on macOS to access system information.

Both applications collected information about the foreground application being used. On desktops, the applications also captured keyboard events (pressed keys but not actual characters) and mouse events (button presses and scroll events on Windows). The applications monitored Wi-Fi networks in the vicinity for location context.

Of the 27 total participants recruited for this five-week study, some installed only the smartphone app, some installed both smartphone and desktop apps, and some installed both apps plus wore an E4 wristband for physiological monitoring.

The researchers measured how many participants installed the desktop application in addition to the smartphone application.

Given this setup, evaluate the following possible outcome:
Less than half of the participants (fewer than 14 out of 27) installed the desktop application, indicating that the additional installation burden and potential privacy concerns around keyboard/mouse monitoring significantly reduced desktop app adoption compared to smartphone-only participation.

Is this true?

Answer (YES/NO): NO